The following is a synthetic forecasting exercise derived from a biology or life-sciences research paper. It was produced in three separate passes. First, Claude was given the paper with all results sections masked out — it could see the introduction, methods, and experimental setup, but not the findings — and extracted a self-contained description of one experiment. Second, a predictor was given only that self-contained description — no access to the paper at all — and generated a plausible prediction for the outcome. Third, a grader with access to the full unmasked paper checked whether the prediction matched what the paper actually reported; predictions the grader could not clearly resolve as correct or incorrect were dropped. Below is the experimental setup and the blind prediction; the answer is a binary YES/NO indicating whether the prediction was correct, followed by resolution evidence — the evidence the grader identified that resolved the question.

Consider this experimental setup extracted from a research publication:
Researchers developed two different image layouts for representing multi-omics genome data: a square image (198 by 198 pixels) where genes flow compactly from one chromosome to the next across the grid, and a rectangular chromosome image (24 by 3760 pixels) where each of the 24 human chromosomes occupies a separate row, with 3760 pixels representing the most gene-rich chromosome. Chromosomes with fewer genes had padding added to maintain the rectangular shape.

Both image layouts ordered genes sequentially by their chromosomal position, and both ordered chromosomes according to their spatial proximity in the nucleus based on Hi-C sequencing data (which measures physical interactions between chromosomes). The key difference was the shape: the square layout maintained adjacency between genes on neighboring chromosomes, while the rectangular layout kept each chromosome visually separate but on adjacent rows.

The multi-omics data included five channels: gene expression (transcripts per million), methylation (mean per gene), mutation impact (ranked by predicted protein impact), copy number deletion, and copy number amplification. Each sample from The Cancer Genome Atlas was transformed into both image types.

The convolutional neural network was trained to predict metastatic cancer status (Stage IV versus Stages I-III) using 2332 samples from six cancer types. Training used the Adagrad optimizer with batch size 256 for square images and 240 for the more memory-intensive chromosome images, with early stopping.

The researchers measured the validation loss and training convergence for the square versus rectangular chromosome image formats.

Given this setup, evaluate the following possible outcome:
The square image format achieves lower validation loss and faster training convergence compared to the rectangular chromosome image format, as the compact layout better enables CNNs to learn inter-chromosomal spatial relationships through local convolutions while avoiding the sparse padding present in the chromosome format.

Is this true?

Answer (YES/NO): YES